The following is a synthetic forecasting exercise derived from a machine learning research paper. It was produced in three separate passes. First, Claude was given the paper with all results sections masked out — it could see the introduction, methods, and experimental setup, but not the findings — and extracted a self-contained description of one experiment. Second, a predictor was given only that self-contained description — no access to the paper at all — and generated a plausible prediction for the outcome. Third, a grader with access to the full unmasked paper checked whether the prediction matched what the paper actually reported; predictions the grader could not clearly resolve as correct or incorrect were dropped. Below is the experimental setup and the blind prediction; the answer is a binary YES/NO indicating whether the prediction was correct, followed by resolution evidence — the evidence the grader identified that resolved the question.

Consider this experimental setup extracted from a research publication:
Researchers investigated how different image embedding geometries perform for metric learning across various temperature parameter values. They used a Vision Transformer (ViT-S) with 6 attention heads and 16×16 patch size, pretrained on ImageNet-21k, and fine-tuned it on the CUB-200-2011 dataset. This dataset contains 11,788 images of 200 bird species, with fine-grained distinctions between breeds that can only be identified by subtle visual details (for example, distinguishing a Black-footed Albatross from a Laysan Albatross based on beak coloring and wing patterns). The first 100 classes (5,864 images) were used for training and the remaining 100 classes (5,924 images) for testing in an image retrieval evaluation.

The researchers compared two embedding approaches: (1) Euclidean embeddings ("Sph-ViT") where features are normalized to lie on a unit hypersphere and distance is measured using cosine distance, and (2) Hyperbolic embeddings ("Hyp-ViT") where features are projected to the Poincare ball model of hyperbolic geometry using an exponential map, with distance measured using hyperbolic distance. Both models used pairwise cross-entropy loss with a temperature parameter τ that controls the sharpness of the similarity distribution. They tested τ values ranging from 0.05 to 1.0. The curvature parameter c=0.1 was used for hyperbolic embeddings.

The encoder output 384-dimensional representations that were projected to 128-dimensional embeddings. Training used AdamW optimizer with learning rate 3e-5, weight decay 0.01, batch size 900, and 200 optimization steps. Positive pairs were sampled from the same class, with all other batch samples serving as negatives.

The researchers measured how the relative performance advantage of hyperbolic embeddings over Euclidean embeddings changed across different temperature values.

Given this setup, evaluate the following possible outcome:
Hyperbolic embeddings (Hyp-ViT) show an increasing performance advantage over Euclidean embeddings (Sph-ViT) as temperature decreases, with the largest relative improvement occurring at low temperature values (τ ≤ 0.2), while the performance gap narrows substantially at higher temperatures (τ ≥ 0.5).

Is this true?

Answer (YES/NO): NO